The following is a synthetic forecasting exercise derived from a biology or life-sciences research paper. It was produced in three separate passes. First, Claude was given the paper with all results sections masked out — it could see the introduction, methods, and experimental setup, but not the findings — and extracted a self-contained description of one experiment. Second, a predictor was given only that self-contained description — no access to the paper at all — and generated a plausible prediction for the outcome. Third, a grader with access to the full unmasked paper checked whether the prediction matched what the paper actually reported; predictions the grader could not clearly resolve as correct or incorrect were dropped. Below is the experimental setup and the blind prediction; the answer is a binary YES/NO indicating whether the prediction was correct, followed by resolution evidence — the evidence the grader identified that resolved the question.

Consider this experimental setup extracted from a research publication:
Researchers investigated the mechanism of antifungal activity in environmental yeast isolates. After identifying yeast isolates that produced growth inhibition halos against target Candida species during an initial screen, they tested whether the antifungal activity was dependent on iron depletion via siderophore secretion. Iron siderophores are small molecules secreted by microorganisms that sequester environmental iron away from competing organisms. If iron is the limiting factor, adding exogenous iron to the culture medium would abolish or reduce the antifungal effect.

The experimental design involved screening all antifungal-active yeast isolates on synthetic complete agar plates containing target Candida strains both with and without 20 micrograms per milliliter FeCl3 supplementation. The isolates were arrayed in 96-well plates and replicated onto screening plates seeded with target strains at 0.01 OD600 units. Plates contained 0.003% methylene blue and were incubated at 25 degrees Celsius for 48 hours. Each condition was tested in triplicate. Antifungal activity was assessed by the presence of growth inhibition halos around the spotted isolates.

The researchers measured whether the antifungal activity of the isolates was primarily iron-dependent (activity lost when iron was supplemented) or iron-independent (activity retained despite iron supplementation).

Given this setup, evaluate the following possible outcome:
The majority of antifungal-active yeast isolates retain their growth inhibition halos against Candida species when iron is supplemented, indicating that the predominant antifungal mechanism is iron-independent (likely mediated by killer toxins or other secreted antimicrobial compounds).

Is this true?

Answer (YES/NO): NO